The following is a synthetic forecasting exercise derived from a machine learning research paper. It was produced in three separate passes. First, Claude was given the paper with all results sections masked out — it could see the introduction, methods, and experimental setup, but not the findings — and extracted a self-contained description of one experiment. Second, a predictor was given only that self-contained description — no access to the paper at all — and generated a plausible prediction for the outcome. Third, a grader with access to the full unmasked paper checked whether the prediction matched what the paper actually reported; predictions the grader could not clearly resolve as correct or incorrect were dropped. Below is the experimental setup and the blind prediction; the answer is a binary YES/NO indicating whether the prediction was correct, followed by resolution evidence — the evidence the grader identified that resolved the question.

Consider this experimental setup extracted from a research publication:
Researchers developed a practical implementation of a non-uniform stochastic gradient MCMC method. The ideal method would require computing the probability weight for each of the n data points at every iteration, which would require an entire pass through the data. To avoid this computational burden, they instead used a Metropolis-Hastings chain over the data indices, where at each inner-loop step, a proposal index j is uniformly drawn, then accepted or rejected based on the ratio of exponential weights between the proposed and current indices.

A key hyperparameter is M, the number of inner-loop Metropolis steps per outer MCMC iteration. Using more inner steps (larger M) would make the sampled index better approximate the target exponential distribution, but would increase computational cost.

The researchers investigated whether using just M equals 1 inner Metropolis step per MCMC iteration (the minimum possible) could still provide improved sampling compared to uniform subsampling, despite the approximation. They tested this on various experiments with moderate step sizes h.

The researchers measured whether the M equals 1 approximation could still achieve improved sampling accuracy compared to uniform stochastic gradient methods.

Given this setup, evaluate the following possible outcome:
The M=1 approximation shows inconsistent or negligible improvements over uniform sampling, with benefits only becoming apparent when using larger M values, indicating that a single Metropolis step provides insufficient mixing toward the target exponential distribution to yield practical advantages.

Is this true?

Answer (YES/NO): NO